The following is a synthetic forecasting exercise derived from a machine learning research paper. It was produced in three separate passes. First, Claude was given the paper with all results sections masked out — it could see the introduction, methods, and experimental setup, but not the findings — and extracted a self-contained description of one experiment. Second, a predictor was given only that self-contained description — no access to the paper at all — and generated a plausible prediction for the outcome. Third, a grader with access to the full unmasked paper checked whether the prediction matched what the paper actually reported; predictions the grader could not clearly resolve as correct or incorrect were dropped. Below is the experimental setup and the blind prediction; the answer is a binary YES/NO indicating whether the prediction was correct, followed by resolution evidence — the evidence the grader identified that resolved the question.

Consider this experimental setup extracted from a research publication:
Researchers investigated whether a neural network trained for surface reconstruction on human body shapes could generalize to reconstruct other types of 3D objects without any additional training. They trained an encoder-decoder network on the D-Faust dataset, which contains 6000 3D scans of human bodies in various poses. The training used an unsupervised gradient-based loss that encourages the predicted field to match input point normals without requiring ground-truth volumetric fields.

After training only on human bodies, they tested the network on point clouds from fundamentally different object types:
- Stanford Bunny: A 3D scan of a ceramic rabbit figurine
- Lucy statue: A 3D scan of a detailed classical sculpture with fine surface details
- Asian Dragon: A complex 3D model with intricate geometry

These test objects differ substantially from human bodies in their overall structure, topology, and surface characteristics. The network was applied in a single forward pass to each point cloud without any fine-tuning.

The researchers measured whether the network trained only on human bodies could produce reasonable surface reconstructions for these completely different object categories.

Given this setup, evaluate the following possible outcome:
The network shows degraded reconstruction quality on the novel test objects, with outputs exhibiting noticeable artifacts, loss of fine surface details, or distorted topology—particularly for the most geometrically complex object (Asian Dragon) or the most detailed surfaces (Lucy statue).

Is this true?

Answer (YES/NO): NO